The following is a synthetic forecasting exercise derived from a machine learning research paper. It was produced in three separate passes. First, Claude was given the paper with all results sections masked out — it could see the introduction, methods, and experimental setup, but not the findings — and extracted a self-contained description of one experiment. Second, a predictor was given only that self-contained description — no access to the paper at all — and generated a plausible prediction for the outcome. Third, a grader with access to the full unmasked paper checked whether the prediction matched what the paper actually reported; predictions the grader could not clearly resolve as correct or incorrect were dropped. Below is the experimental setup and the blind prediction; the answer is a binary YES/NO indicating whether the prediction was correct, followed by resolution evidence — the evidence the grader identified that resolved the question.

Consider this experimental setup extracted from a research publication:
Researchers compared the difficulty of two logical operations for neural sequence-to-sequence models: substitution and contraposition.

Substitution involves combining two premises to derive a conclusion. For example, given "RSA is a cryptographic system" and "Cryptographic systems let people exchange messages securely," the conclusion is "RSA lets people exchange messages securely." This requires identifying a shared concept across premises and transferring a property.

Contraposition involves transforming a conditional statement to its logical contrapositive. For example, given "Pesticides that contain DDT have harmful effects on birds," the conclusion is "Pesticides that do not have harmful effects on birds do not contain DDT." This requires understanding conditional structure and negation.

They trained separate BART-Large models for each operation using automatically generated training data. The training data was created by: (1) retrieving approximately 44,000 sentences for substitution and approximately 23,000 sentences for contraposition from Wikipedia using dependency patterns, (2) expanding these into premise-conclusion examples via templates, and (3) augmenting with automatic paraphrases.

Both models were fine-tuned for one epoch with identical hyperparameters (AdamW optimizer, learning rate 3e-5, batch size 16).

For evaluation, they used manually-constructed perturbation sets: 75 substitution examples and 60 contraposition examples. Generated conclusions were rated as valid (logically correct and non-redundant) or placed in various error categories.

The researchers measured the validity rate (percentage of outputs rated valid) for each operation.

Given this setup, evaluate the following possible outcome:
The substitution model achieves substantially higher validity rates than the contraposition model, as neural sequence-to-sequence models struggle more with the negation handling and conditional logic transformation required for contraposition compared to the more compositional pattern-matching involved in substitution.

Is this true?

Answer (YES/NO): NO